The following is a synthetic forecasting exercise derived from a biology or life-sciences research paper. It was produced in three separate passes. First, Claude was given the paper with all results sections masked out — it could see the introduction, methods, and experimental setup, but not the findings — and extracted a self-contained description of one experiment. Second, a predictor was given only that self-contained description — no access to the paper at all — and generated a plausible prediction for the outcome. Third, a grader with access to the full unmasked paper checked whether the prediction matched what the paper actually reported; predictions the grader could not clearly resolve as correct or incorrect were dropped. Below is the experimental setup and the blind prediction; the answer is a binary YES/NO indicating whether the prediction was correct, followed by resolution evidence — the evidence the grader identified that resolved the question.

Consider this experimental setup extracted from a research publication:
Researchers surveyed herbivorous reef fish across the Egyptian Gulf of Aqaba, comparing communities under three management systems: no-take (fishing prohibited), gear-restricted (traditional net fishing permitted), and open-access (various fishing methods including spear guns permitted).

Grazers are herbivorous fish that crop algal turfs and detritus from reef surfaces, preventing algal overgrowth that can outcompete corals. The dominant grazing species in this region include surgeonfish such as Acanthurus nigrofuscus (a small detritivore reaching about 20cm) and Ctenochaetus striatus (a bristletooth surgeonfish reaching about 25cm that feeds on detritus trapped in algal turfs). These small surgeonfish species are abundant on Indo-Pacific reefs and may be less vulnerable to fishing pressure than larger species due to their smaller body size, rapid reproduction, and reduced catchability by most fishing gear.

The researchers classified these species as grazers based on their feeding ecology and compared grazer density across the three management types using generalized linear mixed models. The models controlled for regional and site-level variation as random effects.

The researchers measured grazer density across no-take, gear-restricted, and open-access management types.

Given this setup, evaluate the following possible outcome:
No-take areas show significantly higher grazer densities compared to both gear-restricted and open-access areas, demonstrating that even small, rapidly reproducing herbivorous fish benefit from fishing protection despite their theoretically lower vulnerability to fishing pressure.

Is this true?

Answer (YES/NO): NO